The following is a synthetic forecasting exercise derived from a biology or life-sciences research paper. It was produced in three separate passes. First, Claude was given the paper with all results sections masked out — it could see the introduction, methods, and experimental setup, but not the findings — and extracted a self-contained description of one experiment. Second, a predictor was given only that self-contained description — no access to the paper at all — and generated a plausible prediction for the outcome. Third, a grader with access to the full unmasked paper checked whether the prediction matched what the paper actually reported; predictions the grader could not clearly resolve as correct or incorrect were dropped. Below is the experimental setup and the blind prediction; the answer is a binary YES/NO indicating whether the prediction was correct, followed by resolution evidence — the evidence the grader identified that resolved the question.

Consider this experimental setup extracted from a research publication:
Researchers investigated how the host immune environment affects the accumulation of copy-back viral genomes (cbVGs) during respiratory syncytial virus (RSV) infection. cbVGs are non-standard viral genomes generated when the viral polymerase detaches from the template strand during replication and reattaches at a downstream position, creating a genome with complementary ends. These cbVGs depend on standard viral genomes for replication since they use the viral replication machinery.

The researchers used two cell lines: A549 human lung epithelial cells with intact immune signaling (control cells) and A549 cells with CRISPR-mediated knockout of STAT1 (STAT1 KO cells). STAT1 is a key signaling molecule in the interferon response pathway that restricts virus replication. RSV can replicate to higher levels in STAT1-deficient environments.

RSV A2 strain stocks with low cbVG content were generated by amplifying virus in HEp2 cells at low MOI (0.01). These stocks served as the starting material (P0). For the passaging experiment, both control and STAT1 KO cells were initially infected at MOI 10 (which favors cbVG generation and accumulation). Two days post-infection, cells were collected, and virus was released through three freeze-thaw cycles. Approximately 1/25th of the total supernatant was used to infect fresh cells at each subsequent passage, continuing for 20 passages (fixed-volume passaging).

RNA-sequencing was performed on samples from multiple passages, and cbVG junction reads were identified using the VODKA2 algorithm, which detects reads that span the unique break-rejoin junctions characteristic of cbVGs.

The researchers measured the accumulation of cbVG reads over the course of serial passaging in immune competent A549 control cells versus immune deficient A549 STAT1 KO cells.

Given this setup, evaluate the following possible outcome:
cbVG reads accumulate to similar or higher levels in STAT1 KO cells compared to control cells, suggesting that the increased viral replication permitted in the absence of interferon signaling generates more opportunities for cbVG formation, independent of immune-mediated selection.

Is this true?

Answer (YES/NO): YES